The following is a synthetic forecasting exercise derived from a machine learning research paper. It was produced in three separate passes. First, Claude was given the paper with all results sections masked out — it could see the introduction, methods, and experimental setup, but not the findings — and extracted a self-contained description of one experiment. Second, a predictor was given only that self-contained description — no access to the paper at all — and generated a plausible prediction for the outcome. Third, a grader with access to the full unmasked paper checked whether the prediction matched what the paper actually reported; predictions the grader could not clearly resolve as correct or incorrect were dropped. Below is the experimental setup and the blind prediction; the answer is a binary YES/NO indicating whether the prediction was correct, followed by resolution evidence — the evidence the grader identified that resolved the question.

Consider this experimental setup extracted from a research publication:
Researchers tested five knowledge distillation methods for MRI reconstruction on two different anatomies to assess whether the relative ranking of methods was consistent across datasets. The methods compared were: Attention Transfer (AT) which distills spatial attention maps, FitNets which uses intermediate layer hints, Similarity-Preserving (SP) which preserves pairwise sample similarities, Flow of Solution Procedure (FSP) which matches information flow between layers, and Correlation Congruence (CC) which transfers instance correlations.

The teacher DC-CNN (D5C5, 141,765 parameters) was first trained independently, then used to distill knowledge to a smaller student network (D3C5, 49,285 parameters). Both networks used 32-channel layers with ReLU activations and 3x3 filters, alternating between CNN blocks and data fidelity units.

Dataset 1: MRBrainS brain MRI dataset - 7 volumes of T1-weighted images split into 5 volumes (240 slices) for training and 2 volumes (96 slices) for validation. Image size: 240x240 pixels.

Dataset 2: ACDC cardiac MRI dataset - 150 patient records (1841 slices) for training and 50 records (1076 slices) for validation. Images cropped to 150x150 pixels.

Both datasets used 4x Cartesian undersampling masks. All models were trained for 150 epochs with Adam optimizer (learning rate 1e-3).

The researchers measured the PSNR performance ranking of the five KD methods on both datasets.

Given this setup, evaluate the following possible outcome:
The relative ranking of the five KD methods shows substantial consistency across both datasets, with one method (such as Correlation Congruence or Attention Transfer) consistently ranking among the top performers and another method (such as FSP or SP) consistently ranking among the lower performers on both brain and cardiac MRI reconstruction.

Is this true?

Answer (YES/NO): YES